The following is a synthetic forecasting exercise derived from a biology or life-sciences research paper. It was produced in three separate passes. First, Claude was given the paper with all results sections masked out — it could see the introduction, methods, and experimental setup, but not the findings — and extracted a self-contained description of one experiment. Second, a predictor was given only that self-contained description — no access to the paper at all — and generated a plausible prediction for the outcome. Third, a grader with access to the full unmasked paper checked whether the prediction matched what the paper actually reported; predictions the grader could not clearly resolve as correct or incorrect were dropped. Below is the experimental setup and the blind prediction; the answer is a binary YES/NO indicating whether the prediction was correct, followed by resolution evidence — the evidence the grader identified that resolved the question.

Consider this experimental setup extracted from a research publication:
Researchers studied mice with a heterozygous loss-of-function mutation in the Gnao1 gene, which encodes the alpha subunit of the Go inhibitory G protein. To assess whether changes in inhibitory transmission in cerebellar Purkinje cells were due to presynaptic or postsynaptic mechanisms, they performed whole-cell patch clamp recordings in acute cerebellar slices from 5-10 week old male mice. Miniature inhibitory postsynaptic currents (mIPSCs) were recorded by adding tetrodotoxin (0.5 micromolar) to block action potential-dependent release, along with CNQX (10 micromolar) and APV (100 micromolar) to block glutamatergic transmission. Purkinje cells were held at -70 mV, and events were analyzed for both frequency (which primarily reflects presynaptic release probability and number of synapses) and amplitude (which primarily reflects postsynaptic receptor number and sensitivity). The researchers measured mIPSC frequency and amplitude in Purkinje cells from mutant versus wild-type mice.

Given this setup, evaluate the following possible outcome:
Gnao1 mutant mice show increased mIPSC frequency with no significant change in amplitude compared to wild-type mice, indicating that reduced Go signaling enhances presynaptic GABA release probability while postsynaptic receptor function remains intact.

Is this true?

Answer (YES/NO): NO